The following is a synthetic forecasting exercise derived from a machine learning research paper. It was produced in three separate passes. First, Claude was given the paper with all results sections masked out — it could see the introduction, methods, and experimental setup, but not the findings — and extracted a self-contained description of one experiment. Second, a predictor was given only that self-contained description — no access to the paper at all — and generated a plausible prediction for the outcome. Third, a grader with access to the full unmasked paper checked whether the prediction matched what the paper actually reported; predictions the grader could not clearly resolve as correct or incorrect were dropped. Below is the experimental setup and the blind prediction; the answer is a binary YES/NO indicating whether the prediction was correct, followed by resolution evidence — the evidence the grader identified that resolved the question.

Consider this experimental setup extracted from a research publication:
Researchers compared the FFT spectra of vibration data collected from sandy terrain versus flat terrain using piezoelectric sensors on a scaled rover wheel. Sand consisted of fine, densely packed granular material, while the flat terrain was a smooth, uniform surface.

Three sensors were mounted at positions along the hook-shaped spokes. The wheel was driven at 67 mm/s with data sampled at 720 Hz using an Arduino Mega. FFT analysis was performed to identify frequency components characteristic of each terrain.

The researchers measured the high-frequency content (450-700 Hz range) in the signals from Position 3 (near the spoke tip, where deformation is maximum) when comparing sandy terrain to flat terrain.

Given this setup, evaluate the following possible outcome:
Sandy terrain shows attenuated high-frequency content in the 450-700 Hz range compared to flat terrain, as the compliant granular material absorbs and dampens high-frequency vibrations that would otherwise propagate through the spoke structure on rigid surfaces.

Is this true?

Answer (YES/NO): NO